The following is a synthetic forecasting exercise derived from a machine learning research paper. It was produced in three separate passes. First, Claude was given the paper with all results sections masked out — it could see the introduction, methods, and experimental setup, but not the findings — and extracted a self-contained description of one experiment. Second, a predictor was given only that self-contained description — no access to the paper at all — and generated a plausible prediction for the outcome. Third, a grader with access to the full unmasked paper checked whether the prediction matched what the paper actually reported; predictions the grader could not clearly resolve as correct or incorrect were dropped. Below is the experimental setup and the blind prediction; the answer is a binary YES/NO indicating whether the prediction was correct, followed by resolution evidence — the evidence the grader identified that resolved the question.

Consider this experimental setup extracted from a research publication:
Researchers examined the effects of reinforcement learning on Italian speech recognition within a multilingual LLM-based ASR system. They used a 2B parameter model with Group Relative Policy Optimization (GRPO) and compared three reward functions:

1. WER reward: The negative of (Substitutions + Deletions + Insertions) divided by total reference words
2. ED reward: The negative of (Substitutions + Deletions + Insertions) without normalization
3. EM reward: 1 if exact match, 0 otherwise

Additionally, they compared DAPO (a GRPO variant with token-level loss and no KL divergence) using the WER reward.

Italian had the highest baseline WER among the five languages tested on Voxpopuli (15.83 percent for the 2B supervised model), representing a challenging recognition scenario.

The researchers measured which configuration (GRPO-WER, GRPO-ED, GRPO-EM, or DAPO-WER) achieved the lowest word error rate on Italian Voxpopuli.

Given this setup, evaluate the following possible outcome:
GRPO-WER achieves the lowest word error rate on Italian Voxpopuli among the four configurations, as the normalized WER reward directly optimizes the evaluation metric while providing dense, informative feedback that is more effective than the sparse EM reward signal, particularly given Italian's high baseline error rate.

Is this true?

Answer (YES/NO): NO